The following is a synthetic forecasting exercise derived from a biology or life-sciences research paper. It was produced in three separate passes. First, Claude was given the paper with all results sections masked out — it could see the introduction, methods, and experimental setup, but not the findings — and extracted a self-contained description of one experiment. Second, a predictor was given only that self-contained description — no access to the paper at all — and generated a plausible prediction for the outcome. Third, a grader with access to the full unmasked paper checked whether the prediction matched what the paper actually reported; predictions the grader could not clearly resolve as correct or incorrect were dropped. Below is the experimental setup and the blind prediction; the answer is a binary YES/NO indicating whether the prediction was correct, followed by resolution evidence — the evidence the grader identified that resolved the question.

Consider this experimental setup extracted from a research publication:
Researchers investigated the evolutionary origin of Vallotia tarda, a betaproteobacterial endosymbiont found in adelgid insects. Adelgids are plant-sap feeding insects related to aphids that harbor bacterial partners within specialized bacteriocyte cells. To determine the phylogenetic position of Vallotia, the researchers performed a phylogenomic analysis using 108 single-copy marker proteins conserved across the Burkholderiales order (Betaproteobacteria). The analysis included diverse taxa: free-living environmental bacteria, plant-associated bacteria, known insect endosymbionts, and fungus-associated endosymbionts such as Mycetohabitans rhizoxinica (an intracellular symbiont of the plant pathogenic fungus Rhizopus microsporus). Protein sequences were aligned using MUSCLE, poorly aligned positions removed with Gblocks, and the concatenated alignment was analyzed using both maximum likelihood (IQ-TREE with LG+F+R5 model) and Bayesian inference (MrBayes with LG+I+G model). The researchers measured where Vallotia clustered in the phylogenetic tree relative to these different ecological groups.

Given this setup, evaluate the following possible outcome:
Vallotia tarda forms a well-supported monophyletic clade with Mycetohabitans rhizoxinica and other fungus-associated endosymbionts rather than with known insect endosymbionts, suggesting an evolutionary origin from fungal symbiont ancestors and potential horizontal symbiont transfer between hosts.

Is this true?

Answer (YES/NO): YES